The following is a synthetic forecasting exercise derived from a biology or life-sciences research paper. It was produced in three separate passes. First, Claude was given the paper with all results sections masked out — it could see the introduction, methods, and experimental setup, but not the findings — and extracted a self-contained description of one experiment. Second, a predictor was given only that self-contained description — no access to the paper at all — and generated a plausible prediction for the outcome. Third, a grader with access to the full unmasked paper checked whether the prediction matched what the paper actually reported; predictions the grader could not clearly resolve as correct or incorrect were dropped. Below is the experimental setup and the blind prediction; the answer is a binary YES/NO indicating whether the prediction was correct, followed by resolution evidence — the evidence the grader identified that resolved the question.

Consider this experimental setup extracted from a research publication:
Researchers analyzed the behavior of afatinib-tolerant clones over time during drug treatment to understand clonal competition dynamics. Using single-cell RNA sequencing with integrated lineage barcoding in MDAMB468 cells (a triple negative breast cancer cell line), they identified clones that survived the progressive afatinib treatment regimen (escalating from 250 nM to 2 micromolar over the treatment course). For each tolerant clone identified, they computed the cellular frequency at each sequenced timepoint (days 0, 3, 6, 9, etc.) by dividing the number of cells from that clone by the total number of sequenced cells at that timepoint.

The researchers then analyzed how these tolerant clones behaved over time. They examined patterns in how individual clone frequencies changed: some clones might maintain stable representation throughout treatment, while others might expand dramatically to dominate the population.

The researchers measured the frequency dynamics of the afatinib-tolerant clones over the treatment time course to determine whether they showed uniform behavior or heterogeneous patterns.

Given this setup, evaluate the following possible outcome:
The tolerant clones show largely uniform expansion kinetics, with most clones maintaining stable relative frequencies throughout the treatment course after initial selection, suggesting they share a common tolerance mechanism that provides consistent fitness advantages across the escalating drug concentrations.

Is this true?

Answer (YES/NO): NO